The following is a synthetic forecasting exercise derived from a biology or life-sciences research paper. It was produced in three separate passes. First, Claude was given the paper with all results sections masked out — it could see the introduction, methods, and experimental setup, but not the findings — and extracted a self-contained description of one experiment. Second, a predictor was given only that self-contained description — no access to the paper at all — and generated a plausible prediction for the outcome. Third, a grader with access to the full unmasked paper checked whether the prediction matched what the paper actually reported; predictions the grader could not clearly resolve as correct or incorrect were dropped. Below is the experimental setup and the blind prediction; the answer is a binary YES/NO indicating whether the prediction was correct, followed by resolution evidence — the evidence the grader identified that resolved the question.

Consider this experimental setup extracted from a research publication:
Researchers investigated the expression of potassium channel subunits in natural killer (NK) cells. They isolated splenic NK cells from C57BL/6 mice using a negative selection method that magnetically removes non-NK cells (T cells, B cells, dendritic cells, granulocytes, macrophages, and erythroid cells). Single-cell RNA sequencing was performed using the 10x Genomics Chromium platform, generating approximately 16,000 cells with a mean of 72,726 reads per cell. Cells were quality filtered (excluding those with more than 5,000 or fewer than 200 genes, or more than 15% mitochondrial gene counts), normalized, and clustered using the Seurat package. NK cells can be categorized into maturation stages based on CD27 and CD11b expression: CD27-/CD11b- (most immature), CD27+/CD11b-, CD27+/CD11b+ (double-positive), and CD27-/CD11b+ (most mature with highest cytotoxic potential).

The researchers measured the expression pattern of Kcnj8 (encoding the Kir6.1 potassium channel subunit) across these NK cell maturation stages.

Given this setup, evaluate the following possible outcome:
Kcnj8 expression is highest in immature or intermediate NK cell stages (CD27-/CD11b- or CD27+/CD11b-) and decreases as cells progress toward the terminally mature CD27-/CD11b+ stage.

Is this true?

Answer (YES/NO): NO